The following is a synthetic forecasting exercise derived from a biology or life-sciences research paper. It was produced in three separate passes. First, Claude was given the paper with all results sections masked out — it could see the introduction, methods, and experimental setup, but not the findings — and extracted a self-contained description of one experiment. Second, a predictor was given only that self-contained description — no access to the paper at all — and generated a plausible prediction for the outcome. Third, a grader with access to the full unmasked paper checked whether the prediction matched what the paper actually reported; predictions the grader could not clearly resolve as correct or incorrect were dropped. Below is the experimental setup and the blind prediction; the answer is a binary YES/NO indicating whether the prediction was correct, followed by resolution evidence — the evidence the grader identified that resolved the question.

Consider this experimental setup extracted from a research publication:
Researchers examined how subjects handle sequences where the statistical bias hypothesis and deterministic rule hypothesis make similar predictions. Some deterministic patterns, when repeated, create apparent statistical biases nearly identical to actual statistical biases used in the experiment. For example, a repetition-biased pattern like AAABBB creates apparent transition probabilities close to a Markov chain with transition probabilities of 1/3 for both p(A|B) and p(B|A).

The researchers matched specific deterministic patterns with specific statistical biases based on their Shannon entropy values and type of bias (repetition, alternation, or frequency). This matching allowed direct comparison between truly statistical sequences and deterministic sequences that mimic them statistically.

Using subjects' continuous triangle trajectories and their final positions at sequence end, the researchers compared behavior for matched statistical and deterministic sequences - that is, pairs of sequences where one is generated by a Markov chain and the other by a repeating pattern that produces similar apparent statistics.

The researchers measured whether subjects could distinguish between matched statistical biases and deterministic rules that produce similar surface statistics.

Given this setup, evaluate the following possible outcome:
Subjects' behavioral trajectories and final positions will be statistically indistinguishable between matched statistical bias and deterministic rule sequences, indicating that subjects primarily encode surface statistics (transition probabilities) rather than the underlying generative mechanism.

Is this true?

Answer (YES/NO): NO